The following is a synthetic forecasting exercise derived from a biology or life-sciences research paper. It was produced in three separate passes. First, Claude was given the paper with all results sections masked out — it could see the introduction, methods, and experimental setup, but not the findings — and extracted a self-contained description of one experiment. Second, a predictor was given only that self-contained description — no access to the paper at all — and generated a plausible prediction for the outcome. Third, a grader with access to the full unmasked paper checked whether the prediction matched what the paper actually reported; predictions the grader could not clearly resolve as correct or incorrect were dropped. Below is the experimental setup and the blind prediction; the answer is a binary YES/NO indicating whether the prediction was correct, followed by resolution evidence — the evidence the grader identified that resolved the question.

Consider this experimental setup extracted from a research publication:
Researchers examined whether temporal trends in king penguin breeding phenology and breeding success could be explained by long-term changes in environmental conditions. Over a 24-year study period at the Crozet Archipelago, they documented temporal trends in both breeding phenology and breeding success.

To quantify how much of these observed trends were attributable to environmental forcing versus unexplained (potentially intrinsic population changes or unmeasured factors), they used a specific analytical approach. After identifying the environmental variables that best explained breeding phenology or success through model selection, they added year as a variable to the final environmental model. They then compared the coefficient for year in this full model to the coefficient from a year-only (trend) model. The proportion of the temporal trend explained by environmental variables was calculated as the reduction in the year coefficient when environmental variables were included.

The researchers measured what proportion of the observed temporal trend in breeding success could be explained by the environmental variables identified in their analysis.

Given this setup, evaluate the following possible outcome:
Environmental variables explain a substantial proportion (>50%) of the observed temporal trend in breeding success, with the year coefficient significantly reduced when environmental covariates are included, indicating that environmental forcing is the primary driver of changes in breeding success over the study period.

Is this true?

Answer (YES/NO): YES